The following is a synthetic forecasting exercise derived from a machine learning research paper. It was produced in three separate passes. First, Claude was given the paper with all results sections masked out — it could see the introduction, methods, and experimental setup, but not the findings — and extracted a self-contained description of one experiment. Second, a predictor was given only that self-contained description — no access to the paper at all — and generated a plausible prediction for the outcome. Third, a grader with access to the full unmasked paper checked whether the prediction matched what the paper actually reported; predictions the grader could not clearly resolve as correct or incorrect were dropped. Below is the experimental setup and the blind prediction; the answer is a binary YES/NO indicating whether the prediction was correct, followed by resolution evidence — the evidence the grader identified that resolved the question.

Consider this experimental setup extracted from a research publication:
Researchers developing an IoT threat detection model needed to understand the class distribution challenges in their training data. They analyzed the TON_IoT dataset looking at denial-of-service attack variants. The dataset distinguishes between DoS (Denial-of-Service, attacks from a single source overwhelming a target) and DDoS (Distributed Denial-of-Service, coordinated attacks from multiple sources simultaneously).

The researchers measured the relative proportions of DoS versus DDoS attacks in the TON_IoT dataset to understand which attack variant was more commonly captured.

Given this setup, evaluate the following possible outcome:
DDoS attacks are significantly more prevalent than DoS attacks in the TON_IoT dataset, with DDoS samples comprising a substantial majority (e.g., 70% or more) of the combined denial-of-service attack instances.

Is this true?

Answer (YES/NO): NO